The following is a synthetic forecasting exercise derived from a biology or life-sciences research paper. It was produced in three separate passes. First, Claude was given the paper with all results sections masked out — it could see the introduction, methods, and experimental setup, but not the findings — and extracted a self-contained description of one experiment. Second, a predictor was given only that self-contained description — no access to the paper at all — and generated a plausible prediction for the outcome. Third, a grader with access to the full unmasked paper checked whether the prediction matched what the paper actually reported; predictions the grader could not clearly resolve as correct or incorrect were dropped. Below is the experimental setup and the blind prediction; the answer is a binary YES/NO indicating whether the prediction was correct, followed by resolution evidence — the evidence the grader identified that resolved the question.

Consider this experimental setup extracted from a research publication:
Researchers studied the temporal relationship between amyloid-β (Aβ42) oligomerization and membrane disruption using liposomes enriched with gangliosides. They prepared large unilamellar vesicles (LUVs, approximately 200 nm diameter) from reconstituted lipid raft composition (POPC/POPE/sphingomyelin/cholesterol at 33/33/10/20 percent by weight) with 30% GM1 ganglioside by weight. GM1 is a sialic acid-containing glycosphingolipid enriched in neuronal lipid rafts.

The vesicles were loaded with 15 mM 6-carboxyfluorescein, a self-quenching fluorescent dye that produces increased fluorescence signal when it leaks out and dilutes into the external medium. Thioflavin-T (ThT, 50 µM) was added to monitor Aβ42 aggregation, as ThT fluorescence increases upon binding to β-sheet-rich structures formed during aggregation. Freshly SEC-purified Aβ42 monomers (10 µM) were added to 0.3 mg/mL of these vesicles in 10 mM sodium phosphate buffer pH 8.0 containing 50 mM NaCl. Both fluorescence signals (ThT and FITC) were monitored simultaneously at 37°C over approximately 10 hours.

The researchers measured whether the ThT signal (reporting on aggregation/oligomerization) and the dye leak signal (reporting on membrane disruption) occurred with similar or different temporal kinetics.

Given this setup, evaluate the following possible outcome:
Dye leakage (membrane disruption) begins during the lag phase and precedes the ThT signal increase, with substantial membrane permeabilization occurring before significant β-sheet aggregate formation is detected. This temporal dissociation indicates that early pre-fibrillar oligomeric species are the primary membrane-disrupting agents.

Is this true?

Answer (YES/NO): NO